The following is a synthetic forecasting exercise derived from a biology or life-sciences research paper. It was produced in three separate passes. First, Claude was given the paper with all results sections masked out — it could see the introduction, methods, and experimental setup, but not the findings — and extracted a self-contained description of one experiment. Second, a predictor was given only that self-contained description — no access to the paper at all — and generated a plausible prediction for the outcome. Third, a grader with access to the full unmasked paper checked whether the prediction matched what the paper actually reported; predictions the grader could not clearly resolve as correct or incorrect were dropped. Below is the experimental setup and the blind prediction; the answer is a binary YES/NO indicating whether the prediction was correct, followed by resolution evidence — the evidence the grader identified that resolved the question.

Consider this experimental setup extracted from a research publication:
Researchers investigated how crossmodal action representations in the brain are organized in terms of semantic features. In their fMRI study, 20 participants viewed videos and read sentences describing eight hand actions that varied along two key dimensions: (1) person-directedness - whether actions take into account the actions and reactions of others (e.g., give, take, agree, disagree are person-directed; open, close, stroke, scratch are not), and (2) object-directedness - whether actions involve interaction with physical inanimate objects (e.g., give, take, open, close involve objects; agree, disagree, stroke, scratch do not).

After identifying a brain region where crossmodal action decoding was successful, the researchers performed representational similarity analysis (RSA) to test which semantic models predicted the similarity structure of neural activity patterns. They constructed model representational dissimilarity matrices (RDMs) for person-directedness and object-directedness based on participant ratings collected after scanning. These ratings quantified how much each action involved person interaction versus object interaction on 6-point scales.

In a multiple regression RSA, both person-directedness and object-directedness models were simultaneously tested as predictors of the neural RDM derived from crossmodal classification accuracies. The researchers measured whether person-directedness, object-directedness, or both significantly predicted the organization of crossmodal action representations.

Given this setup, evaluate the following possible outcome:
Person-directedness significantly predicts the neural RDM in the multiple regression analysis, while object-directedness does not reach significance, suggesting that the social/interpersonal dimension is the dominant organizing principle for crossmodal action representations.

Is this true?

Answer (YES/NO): NO